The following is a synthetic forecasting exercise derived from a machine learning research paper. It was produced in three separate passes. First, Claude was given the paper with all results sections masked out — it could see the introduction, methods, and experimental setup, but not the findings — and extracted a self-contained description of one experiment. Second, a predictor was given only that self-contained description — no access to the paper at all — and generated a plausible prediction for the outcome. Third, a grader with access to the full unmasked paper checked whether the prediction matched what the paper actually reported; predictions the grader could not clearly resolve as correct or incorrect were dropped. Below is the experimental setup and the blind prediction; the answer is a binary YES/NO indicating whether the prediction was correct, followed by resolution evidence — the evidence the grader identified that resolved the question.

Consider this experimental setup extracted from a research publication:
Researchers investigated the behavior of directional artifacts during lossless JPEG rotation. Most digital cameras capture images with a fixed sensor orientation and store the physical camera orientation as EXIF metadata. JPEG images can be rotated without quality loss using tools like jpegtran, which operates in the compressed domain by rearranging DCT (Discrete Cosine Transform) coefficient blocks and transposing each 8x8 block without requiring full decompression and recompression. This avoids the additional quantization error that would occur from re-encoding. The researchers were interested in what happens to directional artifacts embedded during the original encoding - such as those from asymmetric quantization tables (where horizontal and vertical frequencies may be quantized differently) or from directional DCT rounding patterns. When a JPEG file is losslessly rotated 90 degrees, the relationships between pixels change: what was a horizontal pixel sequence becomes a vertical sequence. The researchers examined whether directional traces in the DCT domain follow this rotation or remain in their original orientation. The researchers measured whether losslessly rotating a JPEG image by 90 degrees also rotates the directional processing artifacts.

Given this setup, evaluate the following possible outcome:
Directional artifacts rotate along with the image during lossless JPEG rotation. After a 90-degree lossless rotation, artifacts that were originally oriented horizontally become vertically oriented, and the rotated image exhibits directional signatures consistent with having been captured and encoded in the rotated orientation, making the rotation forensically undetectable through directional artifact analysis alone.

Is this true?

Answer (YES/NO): YES